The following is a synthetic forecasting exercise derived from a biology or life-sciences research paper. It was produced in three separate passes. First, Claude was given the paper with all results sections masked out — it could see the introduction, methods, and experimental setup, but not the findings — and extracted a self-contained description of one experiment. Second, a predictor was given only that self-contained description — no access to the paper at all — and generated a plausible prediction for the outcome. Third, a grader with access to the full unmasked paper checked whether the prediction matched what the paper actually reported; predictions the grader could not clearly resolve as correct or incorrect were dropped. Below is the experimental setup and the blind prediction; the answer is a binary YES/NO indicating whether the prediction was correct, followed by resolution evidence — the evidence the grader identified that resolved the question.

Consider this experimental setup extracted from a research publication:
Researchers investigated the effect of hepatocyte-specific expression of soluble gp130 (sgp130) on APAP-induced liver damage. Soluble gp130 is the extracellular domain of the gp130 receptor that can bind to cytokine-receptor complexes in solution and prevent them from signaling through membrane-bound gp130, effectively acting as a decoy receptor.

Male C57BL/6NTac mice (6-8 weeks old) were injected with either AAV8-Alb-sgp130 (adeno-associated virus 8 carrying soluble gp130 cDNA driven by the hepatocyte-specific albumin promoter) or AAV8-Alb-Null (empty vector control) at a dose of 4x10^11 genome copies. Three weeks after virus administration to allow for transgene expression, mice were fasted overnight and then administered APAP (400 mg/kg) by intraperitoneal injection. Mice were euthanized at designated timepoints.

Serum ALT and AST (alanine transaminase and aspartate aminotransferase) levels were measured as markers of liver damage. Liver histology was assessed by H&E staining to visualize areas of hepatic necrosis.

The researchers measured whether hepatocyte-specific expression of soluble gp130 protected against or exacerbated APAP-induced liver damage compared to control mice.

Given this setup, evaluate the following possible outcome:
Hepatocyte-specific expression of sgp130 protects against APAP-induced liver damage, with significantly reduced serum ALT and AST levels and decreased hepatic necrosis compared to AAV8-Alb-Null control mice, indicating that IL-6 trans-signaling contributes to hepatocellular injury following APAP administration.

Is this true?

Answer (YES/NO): NO